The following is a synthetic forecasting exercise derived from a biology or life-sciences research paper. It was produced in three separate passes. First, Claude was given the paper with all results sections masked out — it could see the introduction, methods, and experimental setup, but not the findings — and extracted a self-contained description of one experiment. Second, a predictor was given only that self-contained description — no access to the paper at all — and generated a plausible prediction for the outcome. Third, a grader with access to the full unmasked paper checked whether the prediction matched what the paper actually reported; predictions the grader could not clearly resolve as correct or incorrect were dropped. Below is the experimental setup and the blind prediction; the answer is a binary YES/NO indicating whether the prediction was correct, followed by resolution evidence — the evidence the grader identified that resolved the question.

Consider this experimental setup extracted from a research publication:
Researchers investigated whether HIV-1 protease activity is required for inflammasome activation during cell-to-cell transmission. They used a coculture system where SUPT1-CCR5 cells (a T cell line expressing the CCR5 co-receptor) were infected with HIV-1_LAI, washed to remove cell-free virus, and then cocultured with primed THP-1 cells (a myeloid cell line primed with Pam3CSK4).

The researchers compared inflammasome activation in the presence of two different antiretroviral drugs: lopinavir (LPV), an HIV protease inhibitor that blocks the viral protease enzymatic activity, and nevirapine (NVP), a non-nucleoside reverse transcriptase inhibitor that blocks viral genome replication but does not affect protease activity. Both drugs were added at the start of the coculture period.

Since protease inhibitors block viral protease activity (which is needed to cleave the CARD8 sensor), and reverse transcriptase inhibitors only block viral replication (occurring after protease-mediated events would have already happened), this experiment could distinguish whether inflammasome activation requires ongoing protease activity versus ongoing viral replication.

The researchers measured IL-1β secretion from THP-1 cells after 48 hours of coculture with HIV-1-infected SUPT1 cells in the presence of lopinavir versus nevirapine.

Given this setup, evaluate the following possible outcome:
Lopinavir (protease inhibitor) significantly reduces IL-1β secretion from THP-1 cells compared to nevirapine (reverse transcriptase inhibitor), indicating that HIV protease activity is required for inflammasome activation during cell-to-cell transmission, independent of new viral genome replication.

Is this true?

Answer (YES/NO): YES